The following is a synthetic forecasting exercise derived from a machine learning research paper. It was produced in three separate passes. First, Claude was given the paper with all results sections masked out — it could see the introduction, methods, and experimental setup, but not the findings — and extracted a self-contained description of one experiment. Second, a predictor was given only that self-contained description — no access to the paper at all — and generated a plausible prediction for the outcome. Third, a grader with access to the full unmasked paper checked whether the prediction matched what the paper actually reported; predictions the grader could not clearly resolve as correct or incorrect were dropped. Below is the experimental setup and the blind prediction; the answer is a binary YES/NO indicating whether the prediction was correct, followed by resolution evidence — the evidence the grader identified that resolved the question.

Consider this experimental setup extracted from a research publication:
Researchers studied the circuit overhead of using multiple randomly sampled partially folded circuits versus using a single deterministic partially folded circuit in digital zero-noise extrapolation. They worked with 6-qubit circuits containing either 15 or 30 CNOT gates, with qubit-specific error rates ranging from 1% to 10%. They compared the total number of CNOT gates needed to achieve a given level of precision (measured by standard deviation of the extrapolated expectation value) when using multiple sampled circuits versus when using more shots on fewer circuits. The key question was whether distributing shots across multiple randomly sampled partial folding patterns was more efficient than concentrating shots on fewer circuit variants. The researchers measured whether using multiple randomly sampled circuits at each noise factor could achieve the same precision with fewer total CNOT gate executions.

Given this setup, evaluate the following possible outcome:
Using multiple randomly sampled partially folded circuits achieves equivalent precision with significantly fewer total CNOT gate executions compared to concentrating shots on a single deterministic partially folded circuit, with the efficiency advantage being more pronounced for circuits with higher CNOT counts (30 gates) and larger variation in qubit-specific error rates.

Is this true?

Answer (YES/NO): NO